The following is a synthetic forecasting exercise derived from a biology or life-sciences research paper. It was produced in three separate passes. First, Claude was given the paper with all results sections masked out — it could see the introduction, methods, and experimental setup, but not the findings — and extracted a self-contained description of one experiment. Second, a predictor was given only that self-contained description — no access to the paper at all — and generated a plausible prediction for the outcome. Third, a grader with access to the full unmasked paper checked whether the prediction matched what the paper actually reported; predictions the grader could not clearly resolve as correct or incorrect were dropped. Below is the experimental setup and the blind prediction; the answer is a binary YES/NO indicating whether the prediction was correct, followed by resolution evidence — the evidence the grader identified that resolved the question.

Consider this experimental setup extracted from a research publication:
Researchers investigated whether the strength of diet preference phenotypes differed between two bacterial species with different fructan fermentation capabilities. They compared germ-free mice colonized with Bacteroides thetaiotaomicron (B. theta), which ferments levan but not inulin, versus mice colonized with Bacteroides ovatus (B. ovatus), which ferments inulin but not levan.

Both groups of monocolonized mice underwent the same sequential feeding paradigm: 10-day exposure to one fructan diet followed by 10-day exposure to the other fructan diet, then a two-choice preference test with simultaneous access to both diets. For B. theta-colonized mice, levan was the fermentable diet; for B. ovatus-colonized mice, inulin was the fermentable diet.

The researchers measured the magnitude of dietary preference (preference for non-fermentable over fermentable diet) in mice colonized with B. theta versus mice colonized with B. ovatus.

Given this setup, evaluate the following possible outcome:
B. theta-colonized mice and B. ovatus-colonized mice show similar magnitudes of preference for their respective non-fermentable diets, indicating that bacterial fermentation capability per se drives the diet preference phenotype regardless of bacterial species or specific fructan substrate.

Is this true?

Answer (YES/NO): NO